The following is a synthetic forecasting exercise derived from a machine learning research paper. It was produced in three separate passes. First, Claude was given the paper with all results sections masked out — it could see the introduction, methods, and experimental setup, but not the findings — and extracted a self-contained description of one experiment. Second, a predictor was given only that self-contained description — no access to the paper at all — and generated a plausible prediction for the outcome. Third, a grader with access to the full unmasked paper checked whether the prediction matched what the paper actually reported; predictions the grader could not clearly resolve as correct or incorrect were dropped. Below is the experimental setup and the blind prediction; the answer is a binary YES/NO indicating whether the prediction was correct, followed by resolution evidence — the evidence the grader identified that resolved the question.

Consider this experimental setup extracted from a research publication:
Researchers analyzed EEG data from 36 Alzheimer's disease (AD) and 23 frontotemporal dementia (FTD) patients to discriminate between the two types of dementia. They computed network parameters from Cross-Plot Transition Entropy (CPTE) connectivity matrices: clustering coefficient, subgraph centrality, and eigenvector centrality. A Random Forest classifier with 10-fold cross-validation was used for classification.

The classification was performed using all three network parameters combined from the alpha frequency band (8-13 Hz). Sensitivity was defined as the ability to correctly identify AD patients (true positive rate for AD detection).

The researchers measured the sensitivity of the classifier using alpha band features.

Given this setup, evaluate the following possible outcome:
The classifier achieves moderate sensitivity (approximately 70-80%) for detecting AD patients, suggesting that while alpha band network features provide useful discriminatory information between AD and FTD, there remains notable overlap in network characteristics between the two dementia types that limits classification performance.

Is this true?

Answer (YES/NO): NO